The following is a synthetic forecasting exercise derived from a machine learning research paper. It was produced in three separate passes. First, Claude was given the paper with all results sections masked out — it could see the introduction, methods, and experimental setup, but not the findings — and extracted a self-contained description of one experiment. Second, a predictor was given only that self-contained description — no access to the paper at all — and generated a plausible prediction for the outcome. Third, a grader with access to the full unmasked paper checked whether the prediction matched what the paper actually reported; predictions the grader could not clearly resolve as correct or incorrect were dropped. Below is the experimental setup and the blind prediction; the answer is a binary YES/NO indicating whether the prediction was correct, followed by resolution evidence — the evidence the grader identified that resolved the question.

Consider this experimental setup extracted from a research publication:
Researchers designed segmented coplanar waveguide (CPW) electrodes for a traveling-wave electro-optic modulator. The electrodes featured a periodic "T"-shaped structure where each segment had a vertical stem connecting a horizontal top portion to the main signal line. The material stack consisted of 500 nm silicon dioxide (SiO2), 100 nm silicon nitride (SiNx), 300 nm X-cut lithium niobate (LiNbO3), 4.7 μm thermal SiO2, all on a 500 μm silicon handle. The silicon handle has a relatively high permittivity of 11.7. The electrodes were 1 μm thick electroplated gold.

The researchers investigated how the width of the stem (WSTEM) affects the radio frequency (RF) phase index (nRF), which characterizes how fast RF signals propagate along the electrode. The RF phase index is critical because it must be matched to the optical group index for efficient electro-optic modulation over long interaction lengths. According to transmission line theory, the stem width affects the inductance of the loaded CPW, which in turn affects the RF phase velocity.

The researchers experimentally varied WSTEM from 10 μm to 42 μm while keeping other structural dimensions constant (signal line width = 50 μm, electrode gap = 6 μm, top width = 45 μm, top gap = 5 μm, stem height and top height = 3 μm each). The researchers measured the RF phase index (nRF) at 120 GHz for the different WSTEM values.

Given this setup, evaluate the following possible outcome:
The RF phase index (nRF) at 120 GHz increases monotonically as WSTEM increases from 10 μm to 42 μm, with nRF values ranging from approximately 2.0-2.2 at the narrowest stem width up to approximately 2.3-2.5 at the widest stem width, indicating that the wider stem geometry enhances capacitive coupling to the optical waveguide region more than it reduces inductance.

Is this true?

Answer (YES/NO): NO